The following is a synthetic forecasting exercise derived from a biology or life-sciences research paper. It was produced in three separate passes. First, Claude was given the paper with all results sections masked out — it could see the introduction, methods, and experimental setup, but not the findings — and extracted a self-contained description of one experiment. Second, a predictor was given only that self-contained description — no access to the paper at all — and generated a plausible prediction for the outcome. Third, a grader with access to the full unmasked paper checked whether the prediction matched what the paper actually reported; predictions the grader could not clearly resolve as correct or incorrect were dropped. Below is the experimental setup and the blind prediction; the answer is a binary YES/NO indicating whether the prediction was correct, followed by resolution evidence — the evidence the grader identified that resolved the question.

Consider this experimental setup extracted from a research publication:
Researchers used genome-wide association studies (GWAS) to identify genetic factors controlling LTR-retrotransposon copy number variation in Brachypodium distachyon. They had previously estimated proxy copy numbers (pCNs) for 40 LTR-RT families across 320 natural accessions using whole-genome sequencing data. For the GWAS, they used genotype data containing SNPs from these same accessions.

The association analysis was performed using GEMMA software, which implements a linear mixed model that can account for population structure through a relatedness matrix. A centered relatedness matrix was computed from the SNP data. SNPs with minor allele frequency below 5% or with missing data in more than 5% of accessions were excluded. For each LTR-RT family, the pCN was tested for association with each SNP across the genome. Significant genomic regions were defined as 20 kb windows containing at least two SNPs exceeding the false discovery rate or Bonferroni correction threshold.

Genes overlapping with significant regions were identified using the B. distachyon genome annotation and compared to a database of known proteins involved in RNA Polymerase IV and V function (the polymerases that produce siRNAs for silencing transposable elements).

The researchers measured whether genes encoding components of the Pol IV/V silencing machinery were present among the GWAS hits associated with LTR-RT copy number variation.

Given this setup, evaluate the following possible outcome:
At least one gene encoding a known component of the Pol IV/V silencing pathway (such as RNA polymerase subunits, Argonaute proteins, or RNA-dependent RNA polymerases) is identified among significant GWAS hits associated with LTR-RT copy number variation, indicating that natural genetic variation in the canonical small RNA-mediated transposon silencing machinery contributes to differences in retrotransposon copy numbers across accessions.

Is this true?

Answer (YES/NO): NO